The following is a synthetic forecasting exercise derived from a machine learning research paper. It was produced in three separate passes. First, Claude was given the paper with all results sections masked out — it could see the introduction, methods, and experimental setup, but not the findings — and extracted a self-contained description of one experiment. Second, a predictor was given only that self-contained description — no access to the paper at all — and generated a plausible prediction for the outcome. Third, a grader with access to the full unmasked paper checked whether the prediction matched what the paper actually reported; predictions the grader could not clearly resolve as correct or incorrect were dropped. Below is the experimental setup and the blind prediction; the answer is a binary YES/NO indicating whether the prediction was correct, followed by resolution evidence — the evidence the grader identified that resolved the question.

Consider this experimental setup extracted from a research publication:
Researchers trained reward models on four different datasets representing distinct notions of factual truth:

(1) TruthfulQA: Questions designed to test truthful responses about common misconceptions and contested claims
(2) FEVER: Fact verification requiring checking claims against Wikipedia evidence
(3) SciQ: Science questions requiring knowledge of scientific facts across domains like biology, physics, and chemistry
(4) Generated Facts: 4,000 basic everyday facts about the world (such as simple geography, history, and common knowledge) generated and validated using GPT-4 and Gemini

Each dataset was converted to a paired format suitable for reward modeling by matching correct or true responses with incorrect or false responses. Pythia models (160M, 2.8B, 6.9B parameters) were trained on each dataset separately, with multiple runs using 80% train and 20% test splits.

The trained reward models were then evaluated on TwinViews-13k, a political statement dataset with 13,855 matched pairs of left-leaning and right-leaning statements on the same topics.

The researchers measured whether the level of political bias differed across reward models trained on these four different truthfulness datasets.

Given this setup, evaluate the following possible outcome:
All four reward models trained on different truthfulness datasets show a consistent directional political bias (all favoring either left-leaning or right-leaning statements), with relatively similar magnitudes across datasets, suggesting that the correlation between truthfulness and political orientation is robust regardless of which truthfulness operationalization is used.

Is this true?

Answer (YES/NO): NO